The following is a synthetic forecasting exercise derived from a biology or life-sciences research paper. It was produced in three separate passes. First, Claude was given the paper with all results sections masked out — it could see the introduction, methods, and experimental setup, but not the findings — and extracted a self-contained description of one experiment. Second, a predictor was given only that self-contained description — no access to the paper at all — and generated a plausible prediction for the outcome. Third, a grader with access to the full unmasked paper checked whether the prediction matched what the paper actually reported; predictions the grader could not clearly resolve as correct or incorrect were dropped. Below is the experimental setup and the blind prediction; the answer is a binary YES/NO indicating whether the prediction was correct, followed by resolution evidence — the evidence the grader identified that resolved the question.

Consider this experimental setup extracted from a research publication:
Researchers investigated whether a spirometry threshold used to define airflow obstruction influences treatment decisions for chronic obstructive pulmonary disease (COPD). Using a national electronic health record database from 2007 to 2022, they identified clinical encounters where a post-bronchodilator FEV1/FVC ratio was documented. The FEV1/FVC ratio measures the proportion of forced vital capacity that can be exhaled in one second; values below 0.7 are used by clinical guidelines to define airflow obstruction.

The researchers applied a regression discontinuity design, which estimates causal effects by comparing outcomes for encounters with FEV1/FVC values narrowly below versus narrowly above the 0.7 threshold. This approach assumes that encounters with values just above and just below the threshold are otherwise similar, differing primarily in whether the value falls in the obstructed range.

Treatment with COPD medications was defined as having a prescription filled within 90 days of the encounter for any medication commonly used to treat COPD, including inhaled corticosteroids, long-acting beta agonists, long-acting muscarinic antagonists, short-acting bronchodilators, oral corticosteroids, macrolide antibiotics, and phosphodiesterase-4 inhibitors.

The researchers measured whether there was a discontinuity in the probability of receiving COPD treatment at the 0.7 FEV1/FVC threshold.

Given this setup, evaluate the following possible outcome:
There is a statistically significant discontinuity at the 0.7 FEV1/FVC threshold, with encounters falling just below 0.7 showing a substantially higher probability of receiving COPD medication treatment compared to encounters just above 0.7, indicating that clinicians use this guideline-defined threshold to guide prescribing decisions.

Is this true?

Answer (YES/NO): NO